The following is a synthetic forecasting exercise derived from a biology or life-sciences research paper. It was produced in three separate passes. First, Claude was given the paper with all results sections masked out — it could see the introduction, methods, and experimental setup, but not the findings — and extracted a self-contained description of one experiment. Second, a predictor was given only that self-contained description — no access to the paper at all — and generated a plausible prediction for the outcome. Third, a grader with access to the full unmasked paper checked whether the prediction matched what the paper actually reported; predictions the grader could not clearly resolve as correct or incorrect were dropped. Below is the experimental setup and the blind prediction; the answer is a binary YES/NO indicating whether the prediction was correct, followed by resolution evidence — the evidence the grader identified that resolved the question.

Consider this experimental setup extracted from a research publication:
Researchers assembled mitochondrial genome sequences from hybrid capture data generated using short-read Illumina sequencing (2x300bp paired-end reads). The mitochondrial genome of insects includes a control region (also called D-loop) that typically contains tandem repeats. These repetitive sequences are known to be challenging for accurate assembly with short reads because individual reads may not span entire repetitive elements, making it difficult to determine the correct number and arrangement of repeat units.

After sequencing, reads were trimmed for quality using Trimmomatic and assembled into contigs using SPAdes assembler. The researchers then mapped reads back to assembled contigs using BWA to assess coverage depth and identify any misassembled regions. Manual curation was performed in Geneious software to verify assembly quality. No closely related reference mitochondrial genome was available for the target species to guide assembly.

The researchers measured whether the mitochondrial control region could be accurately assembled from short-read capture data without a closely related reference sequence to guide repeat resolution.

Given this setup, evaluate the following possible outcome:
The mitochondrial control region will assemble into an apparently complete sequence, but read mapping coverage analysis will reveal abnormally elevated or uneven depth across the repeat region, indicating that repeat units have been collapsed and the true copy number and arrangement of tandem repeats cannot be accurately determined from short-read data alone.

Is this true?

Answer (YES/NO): NO